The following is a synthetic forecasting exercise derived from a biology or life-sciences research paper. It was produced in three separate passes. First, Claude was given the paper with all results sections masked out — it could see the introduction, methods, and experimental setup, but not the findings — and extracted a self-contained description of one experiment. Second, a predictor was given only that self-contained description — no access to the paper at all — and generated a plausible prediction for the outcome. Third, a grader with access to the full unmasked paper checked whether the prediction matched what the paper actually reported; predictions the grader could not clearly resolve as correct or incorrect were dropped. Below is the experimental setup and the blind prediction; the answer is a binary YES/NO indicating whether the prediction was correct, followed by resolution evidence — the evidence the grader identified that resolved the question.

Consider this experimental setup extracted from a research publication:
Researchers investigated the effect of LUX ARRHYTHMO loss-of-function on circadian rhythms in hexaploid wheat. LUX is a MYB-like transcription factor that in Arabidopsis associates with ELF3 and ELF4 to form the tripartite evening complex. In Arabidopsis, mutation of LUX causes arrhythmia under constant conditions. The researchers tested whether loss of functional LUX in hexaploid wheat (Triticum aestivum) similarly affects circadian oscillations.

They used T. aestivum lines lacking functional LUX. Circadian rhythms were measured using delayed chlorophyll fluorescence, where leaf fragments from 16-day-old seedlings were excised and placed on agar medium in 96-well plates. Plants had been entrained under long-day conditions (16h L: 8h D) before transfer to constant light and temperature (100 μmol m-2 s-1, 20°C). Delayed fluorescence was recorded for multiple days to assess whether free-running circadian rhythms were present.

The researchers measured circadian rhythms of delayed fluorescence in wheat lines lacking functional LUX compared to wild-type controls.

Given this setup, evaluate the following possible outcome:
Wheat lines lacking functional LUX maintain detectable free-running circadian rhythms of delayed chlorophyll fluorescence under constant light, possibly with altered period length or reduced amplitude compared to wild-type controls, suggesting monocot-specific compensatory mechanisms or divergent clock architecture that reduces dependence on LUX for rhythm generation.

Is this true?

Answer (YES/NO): NO